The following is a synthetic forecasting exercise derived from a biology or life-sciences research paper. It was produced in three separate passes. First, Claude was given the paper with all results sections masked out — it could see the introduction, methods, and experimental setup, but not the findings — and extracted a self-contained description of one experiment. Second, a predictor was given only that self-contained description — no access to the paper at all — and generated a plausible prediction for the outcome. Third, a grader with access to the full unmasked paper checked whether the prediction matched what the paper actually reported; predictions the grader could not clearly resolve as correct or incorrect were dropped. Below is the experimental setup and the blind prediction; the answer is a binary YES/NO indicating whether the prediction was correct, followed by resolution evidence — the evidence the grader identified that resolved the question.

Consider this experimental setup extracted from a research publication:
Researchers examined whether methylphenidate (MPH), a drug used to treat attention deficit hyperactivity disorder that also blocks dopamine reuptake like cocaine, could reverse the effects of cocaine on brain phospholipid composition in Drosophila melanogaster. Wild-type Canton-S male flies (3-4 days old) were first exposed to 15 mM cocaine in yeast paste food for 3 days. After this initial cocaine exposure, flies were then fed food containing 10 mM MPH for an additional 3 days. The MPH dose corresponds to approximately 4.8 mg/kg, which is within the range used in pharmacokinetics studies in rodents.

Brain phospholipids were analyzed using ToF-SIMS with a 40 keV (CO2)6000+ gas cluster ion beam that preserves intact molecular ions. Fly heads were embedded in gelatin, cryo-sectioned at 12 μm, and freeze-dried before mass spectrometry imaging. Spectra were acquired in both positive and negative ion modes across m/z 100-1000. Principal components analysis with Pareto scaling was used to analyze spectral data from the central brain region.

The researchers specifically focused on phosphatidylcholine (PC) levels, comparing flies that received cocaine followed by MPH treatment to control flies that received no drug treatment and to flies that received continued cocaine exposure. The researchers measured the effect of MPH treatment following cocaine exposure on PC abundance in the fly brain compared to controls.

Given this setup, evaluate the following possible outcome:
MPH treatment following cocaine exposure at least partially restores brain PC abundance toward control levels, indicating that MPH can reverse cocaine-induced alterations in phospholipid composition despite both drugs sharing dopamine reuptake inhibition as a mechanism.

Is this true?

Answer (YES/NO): YES